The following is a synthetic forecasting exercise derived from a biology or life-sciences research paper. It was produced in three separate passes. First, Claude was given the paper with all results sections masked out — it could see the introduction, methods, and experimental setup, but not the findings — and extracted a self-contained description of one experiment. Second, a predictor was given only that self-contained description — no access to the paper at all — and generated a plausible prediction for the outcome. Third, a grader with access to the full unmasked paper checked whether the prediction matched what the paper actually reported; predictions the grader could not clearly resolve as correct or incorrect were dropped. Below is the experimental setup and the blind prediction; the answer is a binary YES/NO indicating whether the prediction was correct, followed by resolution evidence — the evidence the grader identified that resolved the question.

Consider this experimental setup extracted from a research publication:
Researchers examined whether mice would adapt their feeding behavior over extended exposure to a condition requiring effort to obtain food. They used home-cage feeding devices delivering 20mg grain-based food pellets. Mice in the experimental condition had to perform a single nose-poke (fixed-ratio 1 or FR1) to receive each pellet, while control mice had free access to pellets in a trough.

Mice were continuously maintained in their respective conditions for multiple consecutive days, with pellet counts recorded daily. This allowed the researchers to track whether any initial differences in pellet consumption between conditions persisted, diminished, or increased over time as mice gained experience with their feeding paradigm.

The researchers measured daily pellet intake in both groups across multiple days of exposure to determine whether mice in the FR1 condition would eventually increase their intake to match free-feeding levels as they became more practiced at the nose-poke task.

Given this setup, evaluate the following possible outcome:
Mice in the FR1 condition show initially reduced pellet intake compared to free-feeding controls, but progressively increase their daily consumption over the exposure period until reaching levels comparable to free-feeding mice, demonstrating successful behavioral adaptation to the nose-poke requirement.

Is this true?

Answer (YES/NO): NO